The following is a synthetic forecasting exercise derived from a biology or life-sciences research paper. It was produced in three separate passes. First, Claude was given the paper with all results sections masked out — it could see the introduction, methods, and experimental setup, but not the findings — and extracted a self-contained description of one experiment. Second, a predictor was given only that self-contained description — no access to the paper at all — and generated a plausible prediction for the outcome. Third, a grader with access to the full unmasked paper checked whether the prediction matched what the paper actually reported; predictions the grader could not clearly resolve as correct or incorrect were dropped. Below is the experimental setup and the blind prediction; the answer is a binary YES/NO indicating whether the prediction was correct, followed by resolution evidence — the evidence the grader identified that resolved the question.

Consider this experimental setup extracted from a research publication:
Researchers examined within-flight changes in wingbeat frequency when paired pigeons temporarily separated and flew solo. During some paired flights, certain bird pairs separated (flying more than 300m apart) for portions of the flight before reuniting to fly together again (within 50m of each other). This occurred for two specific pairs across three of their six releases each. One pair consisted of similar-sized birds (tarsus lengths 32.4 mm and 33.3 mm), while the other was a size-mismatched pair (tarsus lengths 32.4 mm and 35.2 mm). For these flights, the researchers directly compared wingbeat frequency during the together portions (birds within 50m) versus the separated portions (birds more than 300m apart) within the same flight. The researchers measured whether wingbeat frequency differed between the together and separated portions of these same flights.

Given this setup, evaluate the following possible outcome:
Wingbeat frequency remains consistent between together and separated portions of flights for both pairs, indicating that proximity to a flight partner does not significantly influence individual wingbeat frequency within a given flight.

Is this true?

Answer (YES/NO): NO